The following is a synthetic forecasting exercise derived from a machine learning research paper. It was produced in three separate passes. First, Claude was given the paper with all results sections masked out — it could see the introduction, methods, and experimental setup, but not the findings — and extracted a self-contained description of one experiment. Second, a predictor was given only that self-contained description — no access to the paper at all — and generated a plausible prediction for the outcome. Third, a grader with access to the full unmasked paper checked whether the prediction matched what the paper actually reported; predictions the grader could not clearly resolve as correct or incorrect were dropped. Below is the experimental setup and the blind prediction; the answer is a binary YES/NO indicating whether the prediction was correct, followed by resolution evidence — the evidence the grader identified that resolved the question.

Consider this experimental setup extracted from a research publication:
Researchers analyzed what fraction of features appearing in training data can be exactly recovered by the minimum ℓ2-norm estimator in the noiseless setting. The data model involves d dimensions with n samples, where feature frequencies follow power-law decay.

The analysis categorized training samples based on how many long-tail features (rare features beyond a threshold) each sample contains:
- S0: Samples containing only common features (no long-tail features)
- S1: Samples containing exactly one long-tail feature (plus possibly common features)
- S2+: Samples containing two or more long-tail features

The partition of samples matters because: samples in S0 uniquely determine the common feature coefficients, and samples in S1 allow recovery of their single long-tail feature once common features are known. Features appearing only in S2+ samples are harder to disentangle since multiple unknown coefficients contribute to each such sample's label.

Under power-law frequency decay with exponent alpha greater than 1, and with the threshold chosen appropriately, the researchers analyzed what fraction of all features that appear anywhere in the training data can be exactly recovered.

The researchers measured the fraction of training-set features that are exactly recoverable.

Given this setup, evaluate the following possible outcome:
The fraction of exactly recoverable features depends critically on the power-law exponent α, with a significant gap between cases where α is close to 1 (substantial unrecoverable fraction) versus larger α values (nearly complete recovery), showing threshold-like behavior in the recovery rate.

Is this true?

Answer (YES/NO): NO